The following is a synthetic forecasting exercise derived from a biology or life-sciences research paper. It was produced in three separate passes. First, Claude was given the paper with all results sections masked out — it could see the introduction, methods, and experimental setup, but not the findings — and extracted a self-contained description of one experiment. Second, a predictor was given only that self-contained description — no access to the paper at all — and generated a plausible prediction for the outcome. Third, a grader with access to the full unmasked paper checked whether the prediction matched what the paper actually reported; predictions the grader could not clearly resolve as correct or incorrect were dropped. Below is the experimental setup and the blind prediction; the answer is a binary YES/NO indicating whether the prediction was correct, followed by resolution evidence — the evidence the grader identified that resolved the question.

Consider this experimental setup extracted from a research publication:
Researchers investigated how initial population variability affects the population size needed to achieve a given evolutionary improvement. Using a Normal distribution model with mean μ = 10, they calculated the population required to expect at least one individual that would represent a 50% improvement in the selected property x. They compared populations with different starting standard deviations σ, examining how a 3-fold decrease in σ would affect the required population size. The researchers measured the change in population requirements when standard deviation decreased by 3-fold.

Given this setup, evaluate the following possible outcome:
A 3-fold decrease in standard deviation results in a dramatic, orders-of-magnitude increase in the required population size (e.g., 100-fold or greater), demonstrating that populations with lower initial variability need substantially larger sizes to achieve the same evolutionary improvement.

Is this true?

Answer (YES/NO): YES